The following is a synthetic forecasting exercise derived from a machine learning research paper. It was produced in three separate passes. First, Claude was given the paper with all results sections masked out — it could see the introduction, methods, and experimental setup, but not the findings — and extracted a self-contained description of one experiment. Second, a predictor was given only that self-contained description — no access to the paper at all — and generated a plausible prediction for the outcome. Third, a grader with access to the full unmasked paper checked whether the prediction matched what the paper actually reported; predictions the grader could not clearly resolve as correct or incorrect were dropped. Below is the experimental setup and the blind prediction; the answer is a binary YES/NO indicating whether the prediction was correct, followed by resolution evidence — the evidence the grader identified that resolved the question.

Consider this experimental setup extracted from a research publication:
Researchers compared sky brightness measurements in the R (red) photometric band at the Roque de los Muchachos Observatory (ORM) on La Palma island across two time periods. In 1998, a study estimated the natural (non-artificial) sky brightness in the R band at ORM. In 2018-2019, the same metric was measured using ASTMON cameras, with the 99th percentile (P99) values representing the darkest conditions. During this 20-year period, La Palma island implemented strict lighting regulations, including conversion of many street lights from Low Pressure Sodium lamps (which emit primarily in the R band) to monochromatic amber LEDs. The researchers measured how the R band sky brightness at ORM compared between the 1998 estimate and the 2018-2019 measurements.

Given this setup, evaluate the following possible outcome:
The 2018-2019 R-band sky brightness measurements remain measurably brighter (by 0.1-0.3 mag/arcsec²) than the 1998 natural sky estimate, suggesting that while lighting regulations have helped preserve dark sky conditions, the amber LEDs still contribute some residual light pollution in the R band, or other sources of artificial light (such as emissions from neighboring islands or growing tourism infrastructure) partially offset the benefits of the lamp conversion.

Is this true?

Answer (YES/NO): NO